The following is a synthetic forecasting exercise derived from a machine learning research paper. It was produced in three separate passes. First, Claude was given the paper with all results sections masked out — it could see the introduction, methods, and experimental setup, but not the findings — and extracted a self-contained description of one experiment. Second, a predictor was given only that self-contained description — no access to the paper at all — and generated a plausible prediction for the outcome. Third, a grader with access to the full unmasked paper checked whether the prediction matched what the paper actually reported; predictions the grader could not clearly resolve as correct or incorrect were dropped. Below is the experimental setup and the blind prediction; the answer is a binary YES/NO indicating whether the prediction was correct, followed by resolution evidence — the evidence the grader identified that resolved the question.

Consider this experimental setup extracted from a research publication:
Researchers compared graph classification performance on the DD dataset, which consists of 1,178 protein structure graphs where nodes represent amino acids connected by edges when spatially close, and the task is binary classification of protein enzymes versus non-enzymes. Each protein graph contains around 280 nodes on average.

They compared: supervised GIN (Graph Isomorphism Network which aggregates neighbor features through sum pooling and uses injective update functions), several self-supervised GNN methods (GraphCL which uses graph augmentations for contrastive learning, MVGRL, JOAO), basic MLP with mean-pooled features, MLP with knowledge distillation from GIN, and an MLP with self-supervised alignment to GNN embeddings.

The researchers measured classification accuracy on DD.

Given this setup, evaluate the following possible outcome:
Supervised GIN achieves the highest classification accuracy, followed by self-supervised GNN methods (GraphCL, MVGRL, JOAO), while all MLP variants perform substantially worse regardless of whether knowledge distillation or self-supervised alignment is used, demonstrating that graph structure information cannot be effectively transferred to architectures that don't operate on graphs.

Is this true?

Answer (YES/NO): NO